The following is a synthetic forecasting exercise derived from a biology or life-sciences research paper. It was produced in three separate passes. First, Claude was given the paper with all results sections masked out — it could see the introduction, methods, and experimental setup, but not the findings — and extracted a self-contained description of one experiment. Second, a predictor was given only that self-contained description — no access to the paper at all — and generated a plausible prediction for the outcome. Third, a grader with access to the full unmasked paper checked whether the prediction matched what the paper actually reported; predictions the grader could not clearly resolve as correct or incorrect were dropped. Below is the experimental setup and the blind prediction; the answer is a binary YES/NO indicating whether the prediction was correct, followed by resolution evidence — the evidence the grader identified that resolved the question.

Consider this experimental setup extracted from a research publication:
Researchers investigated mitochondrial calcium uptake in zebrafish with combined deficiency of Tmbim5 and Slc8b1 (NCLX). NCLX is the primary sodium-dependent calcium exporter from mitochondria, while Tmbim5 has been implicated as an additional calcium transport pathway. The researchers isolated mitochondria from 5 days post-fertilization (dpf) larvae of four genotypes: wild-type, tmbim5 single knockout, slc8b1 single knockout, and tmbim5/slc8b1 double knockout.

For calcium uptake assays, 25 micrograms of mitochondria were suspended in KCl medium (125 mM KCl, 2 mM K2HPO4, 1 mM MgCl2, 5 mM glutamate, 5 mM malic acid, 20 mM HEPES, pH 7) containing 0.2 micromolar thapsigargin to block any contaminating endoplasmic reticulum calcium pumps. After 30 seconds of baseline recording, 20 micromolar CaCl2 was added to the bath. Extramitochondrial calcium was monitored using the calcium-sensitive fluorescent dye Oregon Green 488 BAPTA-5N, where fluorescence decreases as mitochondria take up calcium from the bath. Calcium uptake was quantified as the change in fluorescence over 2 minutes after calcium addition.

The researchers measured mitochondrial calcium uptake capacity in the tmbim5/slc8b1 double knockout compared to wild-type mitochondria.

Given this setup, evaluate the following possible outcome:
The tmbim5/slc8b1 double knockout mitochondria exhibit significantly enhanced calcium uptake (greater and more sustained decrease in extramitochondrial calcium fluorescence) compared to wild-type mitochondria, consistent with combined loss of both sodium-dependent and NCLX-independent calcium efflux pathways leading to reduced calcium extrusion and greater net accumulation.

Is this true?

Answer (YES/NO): NO